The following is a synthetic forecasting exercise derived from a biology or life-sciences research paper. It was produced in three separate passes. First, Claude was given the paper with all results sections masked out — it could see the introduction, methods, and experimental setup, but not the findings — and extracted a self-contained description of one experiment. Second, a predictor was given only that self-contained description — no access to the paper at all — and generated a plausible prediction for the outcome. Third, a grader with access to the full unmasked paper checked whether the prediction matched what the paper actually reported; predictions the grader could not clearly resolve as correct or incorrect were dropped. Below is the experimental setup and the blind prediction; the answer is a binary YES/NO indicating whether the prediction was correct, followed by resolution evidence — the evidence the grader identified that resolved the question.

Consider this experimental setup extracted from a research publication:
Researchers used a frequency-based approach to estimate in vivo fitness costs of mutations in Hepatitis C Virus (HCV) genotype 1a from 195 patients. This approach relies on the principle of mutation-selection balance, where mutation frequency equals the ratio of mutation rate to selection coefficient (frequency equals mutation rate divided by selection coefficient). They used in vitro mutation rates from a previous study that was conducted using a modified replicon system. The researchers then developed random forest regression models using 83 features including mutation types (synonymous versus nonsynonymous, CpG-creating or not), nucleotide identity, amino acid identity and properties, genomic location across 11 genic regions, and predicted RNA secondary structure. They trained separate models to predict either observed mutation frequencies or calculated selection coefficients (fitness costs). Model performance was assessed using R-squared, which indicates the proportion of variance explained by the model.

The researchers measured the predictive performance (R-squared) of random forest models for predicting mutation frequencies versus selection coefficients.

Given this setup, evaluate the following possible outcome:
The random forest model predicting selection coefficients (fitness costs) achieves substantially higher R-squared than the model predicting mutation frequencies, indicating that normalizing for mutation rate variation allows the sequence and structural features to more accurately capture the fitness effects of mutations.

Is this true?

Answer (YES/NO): NO